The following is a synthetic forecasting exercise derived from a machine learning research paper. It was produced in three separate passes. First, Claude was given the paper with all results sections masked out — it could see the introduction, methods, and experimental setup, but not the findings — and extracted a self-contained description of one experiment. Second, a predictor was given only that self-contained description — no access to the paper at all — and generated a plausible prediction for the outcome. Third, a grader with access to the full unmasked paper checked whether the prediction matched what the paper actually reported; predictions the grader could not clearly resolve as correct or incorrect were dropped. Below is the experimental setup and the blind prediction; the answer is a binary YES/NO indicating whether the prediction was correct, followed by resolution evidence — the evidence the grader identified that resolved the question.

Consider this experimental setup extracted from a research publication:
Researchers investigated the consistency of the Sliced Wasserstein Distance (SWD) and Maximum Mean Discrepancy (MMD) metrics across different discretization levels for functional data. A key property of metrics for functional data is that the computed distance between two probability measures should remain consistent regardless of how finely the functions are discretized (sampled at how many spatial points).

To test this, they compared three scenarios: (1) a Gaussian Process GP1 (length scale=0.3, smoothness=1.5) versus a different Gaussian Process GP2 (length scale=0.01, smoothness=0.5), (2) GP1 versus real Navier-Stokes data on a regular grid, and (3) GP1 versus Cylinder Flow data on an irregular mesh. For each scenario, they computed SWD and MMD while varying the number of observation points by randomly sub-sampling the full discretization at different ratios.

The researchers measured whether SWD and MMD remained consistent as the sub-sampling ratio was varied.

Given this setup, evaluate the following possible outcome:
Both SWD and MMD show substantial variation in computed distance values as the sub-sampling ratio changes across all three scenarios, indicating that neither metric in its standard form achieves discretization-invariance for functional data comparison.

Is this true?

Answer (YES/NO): NO